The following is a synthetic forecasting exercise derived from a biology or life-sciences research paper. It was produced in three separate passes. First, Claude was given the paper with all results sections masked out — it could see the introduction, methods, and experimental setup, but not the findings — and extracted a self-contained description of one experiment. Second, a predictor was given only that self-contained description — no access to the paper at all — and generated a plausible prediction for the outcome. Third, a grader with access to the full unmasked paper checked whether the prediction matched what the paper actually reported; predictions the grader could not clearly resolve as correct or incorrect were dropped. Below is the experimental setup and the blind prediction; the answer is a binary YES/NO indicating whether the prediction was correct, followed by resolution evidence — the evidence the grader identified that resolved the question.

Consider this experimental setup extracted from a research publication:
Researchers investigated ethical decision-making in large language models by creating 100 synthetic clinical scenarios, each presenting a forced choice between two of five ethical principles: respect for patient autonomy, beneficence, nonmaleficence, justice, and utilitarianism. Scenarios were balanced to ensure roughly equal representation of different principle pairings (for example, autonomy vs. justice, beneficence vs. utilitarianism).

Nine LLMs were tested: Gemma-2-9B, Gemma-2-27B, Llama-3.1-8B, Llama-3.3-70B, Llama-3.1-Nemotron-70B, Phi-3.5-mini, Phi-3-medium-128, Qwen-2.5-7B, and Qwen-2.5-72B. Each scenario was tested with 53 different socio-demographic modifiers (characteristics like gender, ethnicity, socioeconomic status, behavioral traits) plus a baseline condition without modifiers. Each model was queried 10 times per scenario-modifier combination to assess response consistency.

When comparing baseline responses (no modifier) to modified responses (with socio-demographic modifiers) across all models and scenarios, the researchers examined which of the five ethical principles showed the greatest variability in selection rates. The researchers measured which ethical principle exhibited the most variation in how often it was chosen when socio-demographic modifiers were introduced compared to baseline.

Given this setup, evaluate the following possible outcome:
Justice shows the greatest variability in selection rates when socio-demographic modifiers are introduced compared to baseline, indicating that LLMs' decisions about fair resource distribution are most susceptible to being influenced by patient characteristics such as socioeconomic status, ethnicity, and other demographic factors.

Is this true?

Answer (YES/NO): NO